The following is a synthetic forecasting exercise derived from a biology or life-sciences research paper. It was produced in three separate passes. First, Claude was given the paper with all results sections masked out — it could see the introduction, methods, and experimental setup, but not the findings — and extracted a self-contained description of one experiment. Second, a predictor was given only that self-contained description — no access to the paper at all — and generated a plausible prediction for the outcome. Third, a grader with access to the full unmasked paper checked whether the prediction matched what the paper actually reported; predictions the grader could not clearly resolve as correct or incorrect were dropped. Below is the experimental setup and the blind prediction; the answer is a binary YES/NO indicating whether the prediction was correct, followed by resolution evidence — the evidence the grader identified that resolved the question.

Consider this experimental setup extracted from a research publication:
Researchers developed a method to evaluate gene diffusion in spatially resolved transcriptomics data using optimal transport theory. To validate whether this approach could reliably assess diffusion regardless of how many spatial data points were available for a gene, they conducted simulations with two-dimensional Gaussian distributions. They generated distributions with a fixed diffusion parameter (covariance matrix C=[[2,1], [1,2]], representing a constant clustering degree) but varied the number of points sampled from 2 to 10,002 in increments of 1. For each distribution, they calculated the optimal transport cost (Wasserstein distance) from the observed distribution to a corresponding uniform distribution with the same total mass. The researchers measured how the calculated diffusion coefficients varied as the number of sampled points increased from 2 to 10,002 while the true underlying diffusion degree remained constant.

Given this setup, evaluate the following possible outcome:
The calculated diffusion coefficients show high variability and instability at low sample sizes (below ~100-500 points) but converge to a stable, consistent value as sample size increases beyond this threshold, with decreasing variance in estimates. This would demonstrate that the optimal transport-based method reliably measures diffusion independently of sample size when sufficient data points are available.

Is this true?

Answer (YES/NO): NO